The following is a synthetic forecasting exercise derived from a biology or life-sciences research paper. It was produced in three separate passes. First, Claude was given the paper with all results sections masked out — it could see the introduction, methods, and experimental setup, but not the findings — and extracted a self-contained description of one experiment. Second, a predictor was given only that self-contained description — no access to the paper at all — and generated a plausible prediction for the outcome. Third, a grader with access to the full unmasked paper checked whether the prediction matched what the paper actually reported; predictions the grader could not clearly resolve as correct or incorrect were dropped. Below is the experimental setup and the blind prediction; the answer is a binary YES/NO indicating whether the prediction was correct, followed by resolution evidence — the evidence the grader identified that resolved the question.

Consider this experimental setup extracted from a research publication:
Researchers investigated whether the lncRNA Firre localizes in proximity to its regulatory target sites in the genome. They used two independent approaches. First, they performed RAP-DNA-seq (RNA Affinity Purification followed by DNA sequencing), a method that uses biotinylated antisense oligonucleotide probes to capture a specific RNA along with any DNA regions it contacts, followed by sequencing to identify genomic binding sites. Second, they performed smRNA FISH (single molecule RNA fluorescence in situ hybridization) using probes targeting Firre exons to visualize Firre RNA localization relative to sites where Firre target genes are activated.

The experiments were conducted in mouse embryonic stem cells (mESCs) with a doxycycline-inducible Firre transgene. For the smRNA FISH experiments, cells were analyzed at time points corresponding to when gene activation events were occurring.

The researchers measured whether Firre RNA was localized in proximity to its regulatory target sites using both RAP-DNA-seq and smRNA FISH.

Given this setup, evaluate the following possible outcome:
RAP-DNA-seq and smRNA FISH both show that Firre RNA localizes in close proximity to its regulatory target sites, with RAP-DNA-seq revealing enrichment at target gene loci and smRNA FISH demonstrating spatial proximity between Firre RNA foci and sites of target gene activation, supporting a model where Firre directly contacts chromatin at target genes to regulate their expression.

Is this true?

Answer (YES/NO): NO